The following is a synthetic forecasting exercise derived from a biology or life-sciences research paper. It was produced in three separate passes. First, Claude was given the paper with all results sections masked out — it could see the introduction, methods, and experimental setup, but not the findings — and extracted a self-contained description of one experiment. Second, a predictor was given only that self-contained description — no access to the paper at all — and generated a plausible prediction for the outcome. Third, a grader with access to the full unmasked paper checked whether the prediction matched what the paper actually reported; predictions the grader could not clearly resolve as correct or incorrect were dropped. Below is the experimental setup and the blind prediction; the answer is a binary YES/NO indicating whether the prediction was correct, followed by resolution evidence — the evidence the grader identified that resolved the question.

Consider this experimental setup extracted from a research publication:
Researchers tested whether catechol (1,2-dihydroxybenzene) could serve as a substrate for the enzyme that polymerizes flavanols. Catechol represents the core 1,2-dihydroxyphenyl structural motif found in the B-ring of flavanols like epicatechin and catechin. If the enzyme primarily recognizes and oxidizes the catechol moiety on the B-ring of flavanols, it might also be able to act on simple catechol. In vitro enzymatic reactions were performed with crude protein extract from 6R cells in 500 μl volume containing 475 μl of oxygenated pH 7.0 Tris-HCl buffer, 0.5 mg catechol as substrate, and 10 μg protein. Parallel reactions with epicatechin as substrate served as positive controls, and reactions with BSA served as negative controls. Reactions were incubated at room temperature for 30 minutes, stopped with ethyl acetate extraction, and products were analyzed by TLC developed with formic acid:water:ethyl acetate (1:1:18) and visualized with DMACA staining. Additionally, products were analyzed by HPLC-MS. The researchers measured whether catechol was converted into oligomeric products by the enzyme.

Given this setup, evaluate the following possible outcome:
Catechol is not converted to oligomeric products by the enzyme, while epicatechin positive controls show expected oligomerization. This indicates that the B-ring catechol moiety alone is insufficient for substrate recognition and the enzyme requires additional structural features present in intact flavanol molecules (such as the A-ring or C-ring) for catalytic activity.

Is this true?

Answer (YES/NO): NO